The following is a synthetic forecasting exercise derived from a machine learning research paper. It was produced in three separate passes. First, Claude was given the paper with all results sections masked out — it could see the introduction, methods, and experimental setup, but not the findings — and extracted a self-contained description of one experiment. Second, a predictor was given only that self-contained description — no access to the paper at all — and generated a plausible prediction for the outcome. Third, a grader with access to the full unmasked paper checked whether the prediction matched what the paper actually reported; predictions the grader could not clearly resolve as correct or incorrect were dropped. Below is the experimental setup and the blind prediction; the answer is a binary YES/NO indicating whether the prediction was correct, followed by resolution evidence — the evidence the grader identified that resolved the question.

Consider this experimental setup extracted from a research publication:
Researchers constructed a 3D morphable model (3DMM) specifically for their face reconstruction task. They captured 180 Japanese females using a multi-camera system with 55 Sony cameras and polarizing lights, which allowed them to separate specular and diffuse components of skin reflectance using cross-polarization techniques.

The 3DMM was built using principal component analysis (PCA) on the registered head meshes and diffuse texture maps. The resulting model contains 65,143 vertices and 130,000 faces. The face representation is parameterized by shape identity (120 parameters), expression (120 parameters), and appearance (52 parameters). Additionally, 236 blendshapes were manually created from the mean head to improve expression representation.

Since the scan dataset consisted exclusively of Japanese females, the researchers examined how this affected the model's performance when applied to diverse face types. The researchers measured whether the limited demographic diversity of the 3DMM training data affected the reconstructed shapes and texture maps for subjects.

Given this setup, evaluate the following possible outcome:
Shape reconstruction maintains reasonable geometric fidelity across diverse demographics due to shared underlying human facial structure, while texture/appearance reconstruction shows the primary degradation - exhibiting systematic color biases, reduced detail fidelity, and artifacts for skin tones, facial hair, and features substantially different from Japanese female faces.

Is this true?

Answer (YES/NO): NO